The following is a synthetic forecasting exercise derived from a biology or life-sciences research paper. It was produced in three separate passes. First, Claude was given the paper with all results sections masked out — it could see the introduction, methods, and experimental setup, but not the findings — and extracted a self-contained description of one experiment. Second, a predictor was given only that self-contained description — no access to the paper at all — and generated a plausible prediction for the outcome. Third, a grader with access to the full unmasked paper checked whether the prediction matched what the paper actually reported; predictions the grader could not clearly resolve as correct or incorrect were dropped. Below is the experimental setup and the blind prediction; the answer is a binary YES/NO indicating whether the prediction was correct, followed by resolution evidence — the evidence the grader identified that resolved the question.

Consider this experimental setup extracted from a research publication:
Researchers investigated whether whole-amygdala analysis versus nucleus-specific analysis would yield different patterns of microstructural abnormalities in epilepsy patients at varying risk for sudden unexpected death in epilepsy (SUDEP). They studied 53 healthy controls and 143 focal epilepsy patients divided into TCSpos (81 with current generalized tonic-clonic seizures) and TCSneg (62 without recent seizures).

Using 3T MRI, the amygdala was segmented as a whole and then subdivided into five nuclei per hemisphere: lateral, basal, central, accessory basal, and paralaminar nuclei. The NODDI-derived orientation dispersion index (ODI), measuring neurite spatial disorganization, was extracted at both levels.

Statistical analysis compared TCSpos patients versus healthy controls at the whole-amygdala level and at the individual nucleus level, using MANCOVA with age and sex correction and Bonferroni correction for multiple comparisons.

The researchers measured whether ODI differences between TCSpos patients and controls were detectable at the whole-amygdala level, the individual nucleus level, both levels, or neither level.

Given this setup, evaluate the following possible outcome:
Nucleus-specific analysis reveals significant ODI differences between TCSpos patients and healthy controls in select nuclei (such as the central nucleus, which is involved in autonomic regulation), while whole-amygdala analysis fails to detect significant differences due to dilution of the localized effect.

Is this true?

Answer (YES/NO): NO